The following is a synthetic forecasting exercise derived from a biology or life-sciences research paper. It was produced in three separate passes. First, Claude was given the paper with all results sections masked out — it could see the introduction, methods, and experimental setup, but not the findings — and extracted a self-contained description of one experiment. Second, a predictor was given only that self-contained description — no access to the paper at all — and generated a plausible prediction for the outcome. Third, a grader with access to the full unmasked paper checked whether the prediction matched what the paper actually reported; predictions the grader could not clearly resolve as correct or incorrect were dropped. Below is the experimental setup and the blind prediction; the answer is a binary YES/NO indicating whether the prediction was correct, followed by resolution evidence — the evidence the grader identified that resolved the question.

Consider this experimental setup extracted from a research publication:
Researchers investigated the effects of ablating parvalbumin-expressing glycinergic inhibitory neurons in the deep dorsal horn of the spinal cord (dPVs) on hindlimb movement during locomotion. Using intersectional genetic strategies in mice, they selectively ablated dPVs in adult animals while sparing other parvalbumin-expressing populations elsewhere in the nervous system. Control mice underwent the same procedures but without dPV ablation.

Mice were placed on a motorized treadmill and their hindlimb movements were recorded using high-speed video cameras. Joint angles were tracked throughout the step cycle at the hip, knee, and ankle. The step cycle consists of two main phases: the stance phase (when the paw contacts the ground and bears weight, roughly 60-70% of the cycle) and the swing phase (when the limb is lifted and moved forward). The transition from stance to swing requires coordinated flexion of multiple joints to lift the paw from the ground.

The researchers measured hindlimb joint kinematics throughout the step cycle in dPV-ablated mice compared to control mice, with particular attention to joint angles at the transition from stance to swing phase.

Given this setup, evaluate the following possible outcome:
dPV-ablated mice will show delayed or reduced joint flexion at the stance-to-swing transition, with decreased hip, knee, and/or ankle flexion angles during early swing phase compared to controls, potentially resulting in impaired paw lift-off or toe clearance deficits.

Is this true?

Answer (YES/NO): NO